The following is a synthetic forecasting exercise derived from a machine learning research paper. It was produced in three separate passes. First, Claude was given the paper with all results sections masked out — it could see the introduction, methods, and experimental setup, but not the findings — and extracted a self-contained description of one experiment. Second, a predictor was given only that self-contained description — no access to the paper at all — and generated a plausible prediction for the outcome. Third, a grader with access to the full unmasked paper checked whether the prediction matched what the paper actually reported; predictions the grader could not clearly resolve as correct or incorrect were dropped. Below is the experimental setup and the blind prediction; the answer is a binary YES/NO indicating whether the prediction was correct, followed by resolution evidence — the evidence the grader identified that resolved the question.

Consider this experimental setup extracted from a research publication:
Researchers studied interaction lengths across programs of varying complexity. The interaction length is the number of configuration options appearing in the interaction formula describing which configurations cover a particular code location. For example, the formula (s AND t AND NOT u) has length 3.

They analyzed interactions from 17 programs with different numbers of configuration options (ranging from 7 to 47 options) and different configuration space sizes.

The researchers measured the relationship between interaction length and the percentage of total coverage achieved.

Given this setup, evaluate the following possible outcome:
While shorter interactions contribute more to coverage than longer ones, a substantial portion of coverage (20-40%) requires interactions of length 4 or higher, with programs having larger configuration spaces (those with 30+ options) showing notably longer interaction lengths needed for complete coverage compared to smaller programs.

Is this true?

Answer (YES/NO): NO